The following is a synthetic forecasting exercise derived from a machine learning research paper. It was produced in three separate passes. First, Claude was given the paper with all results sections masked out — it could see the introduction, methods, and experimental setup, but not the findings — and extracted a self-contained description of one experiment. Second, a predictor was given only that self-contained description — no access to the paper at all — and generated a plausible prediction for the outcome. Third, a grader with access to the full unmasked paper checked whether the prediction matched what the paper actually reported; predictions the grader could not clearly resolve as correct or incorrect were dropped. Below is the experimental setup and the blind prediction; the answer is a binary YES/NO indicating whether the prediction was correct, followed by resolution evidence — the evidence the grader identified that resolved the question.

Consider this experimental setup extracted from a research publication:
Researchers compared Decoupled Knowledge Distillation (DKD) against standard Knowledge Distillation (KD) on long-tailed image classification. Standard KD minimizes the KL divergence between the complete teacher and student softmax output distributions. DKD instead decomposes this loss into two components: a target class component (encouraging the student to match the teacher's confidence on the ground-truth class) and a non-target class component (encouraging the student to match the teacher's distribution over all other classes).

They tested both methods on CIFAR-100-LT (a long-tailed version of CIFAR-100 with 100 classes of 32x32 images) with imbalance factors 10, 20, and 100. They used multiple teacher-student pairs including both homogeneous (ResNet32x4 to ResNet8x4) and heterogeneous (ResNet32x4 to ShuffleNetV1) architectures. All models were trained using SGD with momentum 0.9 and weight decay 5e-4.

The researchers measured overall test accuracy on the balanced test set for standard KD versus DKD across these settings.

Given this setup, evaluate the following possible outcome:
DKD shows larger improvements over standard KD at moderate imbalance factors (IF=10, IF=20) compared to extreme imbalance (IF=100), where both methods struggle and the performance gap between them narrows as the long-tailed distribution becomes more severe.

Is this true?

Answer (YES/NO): NO